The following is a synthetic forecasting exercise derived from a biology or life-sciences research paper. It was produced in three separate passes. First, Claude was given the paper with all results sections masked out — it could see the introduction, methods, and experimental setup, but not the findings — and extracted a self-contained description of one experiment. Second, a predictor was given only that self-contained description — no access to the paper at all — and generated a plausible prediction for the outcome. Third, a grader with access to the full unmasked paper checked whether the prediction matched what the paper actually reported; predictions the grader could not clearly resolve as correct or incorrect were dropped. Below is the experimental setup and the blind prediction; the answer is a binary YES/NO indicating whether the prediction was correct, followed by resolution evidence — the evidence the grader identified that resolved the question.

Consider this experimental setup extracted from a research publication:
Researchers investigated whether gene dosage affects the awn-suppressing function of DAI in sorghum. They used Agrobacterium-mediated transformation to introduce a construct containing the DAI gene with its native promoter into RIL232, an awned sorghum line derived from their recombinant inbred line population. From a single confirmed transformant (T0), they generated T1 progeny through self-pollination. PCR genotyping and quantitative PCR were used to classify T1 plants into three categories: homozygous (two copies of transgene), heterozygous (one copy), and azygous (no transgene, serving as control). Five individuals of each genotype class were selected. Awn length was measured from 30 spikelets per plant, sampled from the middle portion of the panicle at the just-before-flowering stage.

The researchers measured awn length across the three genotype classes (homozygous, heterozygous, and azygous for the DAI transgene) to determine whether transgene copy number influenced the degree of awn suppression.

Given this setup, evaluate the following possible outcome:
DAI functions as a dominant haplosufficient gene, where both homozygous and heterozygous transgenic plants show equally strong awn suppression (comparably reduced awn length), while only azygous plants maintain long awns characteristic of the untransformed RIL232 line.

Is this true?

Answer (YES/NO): NO